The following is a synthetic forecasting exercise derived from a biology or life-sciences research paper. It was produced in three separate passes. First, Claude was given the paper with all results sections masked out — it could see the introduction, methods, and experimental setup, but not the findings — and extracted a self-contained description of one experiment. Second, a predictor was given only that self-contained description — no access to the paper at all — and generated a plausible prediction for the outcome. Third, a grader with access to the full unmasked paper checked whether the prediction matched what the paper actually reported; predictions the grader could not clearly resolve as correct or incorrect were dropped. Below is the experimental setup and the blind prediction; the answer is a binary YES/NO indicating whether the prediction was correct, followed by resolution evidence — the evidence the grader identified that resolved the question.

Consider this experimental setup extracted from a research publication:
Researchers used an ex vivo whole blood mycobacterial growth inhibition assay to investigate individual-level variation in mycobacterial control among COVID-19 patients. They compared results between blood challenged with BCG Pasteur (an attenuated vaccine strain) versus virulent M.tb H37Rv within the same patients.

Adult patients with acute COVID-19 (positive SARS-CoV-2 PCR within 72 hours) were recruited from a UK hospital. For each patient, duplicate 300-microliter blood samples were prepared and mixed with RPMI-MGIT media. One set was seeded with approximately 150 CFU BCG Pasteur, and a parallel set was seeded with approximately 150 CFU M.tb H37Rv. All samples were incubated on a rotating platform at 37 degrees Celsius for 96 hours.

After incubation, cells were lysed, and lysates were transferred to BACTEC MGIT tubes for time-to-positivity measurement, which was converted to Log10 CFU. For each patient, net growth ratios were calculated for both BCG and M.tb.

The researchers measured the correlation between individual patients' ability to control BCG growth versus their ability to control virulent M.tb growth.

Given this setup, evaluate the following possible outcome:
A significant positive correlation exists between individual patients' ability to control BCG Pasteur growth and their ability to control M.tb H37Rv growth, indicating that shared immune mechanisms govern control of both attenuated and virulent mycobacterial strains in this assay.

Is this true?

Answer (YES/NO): YES